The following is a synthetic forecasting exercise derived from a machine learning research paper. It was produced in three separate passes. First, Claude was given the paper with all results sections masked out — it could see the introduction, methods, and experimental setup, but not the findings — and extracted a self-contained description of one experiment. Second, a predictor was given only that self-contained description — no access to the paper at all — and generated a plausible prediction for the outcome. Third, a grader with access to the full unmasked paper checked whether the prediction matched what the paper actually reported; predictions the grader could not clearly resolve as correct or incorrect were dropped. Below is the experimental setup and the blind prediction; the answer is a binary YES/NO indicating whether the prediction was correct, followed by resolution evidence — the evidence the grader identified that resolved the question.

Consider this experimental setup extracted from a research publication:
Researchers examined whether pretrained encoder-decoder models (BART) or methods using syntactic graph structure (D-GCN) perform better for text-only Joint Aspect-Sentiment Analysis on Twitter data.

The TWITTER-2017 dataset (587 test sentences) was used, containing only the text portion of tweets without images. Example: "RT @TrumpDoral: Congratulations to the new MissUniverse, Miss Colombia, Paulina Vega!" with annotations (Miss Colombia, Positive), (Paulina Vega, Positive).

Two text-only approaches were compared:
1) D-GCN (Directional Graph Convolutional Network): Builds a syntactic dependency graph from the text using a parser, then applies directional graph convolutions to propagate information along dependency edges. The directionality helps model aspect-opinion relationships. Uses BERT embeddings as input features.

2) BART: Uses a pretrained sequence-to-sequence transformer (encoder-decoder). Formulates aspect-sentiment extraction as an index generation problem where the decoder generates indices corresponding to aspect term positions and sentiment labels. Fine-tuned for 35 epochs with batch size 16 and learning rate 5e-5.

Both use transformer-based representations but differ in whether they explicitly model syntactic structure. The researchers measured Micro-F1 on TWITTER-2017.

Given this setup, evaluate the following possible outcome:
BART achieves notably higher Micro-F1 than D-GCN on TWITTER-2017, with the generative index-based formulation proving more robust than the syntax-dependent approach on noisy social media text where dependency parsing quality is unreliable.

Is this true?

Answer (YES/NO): YES